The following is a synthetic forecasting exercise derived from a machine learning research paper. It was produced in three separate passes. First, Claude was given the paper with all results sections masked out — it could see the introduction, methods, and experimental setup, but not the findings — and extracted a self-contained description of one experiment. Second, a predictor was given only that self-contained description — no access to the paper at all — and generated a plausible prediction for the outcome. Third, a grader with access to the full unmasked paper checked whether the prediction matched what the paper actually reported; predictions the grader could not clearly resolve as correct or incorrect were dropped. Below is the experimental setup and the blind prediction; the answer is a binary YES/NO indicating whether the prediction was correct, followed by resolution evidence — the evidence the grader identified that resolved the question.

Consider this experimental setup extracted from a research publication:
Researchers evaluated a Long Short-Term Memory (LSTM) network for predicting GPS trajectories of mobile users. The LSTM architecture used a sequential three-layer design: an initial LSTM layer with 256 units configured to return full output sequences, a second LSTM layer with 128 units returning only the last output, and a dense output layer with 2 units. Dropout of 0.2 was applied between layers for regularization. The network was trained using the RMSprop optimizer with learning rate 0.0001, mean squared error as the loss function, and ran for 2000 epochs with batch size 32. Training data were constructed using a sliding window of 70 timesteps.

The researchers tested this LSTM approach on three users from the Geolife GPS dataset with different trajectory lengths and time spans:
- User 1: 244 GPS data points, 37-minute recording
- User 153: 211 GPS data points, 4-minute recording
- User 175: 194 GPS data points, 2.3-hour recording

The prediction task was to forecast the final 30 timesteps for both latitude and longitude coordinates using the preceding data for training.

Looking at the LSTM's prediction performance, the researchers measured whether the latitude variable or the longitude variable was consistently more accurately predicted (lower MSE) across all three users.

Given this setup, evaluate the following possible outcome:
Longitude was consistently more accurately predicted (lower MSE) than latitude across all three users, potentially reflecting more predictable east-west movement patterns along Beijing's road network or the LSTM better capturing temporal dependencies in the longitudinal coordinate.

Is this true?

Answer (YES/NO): NO